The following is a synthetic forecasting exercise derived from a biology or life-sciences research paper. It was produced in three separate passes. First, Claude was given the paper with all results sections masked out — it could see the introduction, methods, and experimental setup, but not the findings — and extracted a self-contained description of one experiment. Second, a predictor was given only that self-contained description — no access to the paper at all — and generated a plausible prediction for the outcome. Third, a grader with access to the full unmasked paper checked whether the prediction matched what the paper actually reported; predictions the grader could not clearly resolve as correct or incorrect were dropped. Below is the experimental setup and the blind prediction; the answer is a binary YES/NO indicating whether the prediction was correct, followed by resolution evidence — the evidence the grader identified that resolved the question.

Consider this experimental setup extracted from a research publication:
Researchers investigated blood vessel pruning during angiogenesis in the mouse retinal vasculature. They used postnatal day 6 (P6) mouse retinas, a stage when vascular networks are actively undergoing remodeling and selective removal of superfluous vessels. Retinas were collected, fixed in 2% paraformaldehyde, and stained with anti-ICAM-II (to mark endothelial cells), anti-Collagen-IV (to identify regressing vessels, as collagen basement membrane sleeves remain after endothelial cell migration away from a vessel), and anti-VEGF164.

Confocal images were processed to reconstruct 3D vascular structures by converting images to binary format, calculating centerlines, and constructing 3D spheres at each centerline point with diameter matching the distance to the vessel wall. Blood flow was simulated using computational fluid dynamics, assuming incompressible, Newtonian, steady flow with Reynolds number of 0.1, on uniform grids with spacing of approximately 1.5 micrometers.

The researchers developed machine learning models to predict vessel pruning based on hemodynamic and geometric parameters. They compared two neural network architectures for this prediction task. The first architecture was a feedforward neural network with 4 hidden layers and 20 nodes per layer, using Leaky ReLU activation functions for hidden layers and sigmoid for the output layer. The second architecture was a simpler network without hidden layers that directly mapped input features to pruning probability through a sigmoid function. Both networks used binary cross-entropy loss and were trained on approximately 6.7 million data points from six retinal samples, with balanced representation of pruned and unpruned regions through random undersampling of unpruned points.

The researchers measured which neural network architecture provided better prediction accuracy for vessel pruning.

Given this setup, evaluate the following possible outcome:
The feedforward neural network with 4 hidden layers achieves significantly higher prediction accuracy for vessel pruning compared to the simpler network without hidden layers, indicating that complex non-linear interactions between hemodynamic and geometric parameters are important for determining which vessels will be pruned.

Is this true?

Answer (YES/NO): NO